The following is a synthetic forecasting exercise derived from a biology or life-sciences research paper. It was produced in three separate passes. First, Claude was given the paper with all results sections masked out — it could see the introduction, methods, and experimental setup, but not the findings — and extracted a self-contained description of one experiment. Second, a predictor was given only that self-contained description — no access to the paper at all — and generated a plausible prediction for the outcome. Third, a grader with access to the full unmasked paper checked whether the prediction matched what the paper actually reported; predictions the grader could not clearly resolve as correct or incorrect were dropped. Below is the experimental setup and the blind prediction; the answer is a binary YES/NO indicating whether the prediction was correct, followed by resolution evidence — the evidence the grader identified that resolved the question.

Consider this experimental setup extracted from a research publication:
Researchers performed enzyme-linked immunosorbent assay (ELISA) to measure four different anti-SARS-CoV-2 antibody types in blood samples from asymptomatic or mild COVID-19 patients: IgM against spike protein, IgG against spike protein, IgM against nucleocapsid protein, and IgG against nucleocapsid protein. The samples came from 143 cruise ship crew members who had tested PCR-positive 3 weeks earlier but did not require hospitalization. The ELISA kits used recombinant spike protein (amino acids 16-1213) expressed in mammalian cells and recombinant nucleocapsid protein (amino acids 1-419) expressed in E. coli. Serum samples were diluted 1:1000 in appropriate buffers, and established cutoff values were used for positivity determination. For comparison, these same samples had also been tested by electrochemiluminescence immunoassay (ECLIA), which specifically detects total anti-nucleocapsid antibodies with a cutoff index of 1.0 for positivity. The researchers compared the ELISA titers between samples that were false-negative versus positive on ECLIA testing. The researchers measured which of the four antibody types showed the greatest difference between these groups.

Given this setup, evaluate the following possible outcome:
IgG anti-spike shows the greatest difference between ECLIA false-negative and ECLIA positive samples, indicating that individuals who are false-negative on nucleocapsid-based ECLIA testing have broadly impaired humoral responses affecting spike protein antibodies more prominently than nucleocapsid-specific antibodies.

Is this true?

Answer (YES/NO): NO